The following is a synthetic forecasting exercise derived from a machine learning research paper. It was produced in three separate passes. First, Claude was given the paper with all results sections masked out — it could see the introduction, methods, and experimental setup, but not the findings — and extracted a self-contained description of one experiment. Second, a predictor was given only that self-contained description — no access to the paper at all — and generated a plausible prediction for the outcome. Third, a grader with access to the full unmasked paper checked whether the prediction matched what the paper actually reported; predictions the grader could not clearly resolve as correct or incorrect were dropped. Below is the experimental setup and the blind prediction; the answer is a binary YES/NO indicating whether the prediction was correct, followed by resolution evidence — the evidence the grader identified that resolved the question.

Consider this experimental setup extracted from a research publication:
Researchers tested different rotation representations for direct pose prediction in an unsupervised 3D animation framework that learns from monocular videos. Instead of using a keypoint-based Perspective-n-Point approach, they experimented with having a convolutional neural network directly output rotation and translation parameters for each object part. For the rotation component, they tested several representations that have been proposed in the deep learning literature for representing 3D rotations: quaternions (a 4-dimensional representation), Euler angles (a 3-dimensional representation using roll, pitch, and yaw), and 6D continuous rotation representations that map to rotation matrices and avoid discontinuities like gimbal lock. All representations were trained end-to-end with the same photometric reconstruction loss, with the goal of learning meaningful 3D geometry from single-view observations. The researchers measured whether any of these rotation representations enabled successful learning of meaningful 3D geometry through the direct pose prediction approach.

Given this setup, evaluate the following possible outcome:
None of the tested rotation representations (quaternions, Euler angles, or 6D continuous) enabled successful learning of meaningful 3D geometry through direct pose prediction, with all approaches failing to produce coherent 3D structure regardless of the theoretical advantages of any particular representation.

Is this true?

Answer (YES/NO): YES